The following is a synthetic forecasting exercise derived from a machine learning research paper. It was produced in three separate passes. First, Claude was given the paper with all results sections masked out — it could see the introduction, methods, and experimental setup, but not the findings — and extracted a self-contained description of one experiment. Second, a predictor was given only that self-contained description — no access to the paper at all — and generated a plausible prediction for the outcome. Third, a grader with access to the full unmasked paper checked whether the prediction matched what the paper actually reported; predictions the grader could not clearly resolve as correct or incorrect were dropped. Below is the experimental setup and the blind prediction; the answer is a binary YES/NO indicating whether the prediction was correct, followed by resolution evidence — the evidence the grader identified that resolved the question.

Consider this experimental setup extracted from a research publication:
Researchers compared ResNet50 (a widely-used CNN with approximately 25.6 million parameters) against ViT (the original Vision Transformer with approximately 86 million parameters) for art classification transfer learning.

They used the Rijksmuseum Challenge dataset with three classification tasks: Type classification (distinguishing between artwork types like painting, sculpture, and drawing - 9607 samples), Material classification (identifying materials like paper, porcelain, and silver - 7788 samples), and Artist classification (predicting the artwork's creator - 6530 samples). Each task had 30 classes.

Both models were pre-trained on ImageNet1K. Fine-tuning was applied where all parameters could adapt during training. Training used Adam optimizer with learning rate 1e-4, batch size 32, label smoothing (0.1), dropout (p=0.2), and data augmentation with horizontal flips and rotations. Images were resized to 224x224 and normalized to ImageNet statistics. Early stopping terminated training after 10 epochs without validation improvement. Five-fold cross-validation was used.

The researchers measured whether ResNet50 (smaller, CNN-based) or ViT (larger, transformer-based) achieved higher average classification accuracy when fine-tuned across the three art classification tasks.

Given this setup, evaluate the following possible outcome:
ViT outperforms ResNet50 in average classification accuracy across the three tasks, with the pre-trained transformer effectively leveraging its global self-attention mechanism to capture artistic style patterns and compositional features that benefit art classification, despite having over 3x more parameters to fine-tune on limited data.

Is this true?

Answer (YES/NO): NO